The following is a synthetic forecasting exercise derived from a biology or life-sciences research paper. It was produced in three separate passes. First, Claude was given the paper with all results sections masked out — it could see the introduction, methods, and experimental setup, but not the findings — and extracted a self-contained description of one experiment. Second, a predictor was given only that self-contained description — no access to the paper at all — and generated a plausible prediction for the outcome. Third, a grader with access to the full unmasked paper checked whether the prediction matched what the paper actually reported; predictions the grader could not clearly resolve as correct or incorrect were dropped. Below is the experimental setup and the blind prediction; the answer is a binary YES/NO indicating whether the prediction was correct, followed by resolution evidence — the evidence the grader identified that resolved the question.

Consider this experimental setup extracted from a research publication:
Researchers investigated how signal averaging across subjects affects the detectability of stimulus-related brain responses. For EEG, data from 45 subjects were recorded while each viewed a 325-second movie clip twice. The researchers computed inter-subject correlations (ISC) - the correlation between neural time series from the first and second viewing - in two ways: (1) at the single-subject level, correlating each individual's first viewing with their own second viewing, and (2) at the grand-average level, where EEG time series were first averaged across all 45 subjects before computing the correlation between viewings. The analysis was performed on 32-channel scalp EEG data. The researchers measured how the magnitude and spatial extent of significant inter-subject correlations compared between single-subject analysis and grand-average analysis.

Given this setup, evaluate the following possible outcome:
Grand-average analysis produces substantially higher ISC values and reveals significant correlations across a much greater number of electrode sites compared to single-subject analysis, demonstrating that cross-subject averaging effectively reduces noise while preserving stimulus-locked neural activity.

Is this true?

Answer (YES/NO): YES